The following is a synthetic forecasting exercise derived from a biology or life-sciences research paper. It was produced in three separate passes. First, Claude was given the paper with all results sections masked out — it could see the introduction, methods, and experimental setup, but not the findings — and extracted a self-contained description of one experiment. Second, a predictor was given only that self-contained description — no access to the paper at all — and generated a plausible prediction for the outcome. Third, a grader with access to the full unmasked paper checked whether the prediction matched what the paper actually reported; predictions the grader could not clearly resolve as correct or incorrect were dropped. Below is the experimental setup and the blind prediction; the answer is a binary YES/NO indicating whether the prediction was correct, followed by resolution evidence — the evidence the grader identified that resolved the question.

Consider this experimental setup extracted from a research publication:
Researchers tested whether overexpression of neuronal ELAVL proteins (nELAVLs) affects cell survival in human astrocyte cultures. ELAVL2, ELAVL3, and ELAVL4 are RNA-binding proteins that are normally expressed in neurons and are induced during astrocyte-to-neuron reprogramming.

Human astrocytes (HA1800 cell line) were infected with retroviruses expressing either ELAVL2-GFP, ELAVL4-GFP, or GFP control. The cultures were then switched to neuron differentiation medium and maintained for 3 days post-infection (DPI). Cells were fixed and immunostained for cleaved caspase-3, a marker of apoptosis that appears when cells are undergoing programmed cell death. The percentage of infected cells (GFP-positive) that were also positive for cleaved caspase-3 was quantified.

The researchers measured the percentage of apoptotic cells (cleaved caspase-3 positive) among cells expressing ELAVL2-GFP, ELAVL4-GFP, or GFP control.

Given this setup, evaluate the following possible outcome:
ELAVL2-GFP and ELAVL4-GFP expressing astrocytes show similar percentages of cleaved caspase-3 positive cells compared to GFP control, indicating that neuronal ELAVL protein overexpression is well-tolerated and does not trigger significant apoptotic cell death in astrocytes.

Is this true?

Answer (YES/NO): NO